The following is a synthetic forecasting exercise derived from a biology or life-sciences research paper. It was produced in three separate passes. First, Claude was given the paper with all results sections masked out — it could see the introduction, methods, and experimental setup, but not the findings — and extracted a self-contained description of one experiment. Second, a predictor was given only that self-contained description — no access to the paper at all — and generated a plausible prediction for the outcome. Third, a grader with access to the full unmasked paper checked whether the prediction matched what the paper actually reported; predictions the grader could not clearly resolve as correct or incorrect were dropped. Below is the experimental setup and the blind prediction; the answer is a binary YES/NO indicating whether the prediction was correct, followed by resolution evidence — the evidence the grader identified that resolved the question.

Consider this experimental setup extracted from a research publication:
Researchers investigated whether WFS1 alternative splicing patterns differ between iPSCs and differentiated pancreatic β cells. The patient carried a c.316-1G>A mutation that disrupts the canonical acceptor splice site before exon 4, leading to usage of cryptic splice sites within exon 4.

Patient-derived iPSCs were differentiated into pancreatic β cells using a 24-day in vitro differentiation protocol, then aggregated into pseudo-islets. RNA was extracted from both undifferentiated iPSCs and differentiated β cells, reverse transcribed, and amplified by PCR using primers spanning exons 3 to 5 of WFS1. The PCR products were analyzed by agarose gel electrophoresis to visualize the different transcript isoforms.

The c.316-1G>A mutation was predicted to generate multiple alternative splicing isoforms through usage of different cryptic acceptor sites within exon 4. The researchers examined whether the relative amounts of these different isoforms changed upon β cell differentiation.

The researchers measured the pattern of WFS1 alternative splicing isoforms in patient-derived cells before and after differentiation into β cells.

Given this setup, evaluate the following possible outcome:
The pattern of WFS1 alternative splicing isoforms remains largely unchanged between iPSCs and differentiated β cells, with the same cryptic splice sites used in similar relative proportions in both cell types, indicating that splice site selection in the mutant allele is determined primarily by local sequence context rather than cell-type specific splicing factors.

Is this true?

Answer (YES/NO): NO